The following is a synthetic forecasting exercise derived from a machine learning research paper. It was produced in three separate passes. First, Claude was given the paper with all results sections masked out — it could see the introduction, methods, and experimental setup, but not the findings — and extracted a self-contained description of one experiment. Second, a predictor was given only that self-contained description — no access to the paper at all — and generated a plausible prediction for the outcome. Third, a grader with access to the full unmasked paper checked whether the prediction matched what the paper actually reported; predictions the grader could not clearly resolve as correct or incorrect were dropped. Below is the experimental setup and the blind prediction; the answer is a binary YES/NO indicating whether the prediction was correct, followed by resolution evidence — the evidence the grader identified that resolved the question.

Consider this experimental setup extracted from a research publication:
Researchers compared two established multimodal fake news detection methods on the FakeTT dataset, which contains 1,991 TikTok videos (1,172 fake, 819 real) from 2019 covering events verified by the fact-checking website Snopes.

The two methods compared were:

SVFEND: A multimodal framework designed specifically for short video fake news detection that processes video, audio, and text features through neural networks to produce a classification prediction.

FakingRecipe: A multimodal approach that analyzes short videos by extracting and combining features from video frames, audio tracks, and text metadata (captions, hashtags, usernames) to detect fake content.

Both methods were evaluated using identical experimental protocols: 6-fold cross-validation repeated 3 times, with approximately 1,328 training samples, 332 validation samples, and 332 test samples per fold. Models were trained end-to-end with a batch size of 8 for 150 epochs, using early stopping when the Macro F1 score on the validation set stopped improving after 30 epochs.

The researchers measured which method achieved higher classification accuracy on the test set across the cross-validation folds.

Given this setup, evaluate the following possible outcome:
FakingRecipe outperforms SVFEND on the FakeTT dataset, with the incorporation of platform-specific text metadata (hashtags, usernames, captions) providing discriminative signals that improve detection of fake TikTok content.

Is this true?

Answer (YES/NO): YES